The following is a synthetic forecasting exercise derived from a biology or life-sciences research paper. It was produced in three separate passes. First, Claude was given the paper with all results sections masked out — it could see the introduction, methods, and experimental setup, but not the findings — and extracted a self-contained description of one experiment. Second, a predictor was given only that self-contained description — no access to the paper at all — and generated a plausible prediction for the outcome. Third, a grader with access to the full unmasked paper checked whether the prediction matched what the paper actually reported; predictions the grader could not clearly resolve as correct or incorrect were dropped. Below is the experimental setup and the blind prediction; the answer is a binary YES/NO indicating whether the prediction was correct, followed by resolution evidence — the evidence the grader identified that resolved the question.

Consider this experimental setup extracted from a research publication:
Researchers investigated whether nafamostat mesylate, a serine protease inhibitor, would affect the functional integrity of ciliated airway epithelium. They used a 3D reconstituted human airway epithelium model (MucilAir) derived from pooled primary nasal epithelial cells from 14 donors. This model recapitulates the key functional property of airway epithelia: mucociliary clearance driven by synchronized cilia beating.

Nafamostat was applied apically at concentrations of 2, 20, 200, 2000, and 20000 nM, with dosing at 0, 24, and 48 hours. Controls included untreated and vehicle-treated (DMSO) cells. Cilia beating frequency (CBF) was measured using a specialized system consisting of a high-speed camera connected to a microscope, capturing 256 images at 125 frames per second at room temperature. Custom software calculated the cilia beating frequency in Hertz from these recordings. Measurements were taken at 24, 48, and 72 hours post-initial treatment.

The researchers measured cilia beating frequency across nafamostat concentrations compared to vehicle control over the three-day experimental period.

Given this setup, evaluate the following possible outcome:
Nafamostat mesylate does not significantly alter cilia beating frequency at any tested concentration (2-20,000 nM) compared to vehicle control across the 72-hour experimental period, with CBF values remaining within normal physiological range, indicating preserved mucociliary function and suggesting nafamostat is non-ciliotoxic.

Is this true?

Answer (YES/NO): NO